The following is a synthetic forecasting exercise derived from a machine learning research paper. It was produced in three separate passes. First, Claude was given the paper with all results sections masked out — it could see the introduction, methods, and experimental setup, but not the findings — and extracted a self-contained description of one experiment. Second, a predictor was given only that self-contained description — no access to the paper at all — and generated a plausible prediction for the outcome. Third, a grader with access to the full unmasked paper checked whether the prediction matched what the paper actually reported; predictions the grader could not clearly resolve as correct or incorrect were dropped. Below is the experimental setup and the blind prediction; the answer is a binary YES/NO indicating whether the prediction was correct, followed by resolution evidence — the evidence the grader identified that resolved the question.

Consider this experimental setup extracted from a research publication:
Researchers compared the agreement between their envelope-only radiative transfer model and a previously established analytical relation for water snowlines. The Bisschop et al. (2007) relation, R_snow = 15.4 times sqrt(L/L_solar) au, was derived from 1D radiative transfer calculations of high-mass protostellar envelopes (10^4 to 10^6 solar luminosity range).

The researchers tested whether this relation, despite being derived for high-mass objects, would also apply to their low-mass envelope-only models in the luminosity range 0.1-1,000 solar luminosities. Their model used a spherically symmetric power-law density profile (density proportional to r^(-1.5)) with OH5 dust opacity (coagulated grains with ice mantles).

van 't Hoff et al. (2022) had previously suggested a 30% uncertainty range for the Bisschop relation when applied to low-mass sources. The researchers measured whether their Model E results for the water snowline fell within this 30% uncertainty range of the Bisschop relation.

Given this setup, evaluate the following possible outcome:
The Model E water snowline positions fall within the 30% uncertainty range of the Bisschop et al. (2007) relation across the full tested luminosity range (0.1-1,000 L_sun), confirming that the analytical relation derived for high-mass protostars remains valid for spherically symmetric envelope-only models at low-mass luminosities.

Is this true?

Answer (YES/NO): YES